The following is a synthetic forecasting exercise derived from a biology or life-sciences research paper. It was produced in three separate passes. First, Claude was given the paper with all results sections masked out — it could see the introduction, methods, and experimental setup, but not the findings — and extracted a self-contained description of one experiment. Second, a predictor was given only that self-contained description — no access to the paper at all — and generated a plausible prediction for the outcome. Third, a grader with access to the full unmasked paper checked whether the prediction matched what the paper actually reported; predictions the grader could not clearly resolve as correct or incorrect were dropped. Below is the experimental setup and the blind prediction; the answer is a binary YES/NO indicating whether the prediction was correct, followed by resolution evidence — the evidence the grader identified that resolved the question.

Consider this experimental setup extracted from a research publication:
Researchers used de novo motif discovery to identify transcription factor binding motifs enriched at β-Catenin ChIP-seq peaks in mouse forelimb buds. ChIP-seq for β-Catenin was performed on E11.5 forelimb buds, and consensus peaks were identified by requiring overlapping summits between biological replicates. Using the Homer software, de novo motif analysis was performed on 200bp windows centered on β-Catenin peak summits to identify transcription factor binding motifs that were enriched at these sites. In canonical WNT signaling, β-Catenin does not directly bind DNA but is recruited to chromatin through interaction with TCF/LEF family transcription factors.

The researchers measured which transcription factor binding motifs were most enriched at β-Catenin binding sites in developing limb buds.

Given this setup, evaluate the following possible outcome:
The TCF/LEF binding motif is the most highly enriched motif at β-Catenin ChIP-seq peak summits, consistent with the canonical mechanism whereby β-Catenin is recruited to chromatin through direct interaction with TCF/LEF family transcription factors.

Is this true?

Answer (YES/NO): YES